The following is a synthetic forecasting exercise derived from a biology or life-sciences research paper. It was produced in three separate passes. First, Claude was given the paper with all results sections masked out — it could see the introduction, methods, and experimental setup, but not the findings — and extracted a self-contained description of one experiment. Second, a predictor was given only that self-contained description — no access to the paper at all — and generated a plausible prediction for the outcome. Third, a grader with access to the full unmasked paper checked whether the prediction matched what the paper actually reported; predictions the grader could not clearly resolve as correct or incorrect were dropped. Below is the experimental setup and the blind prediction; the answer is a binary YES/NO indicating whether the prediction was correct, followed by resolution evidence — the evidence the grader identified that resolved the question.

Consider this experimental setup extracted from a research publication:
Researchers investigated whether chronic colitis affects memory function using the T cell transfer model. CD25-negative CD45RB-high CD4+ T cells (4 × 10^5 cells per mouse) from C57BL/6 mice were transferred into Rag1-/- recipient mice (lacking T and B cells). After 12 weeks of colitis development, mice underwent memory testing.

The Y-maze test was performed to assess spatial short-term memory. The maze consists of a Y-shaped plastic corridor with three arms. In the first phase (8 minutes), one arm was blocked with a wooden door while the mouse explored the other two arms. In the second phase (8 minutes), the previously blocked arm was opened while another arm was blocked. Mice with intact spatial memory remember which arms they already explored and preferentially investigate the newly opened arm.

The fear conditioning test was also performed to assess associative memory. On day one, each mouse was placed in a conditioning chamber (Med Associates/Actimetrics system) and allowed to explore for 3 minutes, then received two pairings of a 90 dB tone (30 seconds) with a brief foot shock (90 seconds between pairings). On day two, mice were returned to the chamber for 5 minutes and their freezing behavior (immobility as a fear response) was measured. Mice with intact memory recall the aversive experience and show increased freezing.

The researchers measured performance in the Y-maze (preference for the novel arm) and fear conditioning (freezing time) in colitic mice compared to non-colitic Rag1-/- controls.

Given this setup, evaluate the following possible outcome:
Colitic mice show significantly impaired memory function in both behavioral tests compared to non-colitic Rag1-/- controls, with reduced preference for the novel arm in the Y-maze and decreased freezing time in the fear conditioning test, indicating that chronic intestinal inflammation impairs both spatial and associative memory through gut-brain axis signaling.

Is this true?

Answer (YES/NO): NO